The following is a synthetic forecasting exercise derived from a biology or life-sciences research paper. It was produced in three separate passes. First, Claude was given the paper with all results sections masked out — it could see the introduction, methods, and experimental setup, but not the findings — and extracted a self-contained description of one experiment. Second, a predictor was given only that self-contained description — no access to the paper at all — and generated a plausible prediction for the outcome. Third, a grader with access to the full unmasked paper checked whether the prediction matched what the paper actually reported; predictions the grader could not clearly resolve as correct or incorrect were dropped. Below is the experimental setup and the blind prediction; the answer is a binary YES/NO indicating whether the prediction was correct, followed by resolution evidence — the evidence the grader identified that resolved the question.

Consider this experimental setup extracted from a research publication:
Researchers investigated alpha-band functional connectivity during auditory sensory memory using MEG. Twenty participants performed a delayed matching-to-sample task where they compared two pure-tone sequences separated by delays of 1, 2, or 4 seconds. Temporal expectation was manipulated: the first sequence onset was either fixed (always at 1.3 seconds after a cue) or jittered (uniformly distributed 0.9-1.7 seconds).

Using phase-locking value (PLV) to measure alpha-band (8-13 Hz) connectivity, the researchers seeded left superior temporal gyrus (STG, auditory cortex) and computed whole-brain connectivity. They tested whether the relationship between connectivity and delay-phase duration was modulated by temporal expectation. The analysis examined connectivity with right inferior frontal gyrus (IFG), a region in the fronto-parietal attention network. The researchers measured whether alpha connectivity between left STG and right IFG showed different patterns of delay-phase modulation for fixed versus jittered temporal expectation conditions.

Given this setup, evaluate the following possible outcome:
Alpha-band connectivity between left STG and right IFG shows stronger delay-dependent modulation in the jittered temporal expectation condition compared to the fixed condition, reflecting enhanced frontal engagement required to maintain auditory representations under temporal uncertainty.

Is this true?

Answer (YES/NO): NO